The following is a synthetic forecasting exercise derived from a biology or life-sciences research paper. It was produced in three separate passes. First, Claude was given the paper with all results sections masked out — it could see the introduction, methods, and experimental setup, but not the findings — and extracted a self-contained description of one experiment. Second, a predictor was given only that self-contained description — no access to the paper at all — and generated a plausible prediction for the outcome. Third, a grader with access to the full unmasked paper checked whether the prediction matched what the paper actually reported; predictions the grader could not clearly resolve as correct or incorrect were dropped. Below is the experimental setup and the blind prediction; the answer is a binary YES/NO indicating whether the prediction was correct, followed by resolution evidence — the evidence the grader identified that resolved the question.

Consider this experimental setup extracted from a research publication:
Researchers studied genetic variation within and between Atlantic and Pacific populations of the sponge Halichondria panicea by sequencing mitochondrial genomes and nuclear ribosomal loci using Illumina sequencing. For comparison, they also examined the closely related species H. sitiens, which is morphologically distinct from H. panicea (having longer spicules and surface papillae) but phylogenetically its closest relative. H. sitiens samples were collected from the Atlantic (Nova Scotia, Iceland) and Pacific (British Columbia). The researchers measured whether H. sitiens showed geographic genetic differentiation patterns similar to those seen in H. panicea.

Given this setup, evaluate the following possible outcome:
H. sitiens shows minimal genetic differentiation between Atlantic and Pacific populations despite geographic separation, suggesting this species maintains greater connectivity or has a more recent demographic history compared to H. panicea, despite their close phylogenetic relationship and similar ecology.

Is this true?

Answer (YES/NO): YES